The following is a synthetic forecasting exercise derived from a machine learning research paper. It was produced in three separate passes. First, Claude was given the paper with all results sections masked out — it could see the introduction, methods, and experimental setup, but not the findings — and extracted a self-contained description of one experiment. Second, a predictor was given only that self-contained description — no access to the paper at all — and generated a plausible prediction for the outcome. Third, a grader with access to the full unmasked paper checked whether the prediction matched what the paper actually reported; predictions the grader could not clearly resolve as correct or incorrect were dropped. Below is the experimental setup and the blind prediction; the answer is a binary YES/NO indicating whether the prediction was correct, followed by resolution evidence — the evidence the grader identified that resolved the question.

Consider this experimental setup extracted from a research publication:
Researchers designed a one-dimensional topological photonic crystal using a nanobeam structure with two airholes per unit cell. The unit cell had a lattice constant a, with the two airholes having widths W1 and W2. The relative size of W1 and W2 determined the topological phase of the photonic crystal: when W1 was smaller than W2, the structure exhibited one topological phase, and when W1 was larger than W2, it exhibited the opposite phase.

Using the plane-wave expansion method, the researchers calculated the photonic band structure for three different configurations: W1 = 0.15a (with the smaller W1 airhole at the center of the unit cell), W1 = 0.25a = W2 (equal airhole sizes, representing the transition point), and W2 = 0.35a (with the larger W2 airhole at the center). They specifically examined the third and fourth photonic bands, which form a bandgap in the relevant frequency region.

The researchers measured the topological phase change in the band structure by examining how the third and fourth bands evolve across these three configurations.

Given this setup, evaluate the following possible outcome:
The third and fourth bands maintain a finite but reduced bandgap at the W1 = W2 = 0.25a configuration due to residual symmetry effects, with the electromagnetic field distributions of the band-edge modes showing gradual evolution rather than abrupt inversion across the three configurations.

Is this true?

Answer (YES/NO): NO